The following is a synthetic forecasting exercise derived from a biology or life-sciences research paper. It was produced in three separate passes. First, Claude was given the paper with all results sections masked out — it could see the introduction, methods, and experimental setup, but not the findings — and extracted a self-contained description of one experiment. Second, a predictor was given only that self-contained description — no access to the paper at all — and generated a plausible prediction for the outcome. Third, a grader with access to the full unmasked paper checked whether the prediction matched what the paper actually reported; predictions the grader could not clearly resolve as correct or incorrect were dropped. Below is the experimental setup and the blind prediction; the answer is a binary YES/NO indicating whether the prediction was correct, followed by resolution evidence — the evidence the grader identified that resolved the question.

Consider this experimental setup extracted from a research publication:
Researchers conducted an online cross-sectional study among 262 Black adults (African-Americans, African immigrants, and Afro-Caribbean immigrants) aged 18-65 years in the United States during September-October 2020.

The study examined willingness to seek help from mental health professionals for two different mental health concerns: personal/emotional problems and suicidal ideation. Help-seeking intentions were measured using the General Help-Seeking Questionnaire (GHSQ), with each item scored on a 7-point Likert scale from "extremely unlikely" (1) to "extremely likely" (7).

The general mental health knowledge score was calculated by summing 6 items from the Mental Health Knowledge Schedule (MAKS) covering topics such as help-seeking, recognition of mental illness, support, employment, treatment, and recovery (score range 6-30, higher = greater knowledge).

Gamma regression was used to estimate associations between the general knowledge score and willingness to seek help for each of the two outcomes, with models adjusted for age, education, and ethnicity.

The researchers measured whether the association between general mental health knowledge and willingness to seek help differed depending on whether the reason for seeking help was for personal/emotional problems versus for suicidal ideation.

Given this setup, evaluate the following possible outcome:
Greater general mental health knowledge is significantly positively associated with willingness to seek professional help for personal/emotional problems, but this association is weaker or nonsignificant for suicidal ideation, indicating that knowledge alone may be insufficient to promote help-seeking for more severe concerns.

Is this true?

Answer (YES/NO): NO